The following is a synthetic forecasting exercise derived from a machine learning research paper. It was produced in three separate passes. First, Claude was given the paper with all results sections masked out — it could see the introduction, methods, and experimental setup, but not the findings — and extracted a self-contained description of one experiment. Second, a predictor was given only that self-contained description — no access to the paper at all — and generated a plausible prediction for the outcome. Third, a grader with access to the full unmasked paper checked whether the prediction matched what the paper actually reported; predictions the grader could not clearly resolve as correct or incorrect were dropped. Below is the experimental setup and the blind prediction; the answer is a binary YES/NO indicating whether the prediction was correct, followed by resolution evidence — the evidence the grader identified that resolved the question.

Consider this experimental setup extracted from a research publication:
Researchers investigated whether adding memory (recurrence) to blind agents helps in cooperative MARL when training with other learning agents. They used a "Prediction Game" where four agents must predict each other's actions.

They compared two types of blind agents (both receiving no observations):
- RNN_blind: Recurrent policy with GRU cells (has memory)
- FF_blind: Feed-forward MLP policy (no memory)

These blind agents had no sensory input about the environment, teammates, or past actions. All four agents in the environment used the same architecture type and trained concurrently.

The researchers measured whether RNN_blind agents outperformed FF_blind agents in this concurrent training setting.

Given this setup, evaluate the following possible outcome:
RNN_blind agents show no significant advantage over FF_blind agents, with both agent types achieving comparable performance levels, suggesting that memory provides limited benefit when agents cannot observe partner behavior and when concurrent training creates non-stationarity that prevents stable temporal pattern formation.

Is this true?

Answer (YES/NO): YES